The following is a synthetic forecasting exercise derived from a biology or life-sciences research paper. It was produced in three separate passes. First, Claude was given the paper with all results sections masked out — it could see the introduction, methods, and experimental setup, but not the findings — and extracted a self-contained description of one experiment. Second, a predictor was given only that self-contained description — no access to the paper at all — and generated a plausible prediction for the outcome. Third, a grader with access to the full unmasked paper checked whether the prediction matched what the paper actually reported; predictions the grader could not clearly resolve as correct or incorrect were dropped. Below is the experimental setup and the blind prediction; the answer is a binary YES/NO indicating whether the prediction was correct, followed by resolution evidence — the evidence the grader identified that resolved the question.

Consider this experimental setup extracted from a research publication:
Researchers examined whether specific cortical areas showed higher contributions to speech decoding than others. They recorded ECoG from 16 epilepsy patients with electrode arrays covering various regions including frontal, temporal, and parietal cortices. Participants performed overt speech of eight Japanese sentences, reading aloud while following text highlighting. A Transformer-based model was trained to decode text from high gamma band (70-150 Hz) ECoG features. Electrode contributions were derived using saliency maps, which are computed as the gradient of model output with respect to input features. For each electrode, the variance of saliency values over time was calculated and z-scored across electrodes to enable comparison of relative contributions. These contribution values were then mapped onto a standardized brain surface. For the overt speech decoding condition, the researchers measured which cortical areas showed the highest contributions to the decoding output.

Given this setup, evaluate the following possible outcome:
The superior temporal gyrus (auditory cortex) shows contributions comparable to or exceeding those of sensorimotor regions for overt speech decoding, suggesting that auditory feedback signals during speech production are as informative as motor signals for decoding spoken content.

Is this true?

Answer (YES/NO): NO